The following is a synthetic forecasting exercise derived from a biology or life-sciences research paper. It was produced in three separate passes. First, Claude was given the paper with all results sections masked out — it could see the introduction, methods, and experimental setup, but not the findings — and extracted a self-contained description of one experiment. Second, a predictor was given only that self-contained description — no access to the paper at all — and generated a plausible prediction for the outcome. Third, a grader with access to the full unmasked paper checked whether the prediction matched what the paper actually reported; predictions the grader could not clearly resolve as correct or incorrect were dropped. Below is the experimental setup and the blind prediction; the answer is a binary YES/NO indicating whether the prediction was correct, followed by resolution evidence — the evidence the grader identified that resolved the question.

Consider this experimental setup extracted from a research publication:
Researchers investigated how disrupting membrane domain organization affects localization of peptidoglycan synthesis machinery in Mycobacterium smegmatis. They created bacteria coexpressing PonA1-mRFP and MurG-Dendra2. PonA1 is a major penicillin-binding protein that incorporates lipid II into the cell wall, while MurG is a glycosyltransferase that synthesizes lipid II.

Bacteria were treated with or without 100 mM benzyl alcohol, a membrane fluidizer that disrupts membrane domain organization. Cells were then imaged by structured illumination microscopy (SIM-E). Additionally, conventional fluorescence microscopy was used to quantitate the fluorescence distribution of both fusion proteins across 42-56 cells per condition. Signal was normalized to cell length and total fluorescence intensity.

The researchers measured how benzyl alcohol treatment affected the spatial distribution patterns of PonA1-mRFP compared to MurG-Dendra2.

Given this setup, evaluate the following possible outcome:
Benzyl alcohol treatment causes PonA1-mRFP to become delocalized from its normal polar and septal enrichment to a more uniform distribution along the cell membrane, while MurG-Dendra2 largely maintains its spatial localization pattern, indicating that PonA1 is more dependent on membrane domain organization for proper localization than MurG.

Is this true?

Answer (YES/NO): NO